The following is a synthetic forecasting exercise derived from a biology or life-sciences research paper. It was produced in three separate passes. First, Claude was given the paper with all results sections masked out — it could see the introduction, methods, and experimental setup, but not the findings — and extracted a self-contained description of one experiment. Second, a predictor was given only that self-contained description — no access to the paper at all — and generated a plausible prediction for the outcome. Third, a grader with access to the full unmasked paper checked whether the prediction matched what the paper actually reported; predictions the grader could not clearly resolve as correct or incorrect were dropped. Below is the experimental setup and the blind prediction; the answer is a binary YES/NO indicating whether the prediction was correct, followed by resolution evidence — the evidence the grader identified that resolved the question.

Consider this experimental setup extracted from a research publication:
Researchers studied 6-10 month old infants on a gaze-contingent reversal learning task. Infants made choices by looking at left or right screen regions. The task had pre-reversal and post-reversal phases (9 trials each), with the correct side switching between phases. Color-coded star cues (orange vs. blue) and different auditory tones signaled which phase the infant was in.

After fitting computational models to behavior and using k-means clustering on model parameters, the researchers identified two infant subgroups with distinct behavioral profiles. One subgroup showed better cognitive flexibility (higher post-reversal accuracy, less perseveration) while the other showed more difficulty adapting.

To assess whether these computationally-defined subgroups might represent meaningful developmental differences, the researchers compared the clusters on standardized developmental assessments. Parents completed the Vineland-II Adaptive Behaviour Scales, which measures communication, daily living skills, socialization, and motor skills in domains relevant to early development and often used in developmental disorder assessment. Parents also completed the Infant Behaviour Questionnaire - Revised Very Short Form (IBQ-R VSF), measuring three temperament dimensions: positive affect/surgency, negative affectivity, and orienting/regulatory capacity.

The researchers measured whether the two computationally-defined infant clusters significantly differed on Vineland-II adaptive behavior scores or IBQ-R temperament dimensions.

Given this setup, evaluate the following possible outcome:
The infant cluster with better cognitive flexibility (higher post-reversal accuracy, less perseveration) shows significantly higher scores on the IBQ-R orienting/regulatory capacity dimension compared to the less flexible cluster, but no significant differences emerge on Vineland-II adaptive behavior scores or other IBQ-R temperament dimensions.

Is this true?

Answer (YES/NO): NO